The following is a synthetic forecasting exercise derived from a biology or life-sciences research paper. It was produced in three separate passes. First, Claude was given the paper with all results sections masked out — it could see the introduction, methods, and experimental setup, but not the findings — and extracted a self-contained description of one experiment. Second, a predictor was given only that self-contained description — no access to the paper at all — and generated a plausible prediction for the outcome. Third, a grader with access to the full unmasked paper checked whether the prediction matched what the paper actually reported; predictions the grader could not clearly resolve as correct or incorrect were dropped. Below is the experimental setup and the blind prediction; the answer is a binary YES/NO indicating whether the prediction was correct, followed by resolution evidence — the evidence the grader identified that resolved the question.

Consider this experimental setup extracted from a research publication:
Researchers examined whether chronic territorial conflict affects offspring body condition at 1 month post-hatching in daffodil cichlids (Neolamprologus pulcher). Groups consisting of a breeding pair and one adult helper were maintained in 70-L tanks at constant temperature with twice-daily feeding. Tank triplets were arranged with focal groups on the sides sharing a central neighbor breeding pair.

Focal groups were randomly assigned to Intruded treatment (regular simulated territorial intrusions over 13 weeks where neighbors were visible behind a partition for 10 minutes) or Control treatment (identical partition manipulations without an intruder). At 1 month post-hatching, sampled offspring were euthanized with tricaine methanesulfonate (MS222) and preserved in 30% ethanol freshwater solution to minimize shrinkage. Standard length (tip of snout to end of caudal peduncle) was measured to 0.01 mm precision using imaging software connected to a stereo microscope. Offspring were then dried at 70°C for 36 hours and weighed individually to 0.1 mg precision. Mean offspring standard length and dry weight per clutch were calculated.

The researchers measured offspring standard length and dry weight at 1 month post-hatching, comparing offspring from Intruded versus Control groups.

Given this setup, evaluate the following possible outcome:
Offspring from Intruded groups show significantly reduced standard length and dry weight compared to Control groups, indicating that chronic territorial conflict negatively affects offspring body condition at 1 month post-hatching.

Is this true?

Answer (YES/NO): NO